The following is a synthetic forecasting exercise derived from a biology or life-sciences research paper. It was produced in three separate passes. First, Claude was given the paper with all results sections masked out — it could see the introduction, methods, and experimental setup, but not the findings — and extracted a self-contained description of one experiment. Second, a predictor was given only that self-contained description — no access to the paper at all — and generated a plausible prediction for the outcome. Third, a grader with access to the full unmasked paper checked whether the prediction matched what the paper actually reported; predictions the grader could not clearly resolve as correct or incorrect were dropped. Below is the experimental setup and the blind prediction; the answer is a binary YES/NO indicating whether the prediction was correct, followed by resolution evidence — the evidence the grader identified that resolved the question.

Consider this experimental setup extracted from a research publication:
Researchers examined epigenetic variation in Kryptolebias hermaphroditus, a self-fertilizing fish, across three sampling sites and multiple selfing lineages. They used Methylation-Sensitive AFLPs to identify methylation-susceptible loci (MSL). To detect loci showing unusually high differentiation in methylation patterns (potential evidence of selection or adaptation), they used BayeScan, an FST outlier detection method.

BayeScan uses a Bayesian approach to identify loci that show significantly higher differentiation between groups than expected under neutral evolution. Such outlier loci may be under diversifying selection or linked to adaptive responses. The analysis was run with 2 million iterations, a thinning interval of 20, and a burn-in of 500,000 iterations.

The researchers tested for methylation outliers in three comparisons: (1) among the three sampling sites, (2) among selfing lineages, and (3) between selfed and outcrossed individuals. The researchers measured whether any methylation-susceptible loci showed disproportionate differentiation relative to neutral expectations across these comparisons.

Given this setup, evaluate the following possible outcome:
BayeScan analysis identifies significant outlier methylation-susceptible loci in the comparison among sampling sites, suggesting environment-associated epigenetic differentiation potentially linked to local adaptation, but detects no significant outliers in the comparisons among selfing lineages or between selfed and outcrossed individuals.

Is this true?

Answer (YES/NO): NO